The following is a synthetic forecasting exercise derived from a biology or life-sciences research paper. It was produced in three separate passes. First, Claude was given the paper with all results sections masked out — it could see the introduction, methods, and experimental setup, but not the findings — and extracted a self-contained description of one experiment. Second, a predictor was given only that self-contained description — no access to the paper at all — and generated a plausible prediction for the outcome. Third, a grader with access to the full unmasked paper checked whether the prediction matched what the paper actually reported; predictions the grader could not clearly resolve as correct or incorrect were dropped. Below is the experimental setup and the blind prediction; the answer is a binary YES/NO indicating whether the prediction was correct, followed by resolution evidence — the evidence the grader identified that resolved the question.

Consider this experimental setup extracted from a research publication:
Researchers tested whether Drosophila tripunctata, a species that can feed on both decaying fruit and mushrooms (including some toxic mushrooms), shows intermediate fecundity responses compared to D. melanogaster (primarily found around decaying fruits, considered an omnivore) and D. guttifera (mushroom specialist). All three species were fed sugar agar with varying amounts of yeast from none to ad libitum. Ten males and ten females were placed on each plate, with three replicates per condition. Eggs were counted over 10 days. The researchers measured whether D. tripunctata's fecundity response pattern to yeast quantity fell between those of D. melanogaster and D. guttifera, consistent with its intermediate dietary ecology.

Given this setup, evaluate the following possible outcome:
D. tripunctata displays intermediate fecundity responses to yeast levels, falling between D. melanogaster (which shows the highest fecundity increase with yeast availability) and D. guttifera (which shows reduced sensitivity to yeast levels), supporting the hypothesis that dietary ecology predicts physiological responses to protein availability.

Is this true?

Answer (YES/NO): NO